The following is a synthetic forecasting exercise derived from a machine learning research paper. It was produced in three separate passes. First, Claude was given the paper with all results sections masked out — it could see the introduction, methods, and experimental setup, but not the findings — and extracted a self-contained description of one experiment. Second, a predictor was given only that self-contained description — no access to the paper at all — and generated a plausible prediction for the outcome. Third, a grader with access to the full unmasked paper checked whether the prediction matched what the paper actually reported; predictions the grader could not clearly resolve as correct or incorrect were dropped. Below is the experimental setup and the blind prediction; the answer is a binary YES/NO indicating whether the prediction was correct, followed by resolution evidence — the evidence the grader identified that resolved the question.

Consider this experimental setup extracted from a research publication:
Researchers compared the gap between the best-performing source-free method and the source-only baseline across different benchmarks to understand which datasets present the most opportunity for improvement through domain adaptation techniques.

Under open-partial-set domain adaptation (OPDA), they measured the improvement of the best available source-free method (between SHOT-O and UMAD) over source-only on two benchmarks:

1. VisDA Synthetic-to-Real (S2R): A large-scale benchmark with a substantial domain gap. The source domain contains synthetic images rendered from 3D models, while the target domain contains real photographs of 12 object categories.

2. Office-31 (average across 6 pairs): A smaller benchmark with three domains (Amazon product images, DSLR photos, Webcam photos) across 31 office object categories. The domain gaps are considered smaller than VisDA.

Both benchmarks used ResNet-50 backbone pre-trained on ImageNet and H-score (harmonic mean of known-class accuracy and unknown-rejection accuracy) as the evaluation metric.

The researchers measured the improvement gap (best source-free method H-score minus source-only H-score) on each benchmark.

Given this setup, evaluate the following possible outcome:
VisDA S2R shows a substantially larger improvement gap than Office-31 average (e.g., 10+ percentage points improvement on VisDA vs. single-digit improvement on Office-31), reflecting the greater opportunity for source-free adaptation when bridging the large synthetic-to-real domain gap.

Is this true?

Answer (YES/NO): NO